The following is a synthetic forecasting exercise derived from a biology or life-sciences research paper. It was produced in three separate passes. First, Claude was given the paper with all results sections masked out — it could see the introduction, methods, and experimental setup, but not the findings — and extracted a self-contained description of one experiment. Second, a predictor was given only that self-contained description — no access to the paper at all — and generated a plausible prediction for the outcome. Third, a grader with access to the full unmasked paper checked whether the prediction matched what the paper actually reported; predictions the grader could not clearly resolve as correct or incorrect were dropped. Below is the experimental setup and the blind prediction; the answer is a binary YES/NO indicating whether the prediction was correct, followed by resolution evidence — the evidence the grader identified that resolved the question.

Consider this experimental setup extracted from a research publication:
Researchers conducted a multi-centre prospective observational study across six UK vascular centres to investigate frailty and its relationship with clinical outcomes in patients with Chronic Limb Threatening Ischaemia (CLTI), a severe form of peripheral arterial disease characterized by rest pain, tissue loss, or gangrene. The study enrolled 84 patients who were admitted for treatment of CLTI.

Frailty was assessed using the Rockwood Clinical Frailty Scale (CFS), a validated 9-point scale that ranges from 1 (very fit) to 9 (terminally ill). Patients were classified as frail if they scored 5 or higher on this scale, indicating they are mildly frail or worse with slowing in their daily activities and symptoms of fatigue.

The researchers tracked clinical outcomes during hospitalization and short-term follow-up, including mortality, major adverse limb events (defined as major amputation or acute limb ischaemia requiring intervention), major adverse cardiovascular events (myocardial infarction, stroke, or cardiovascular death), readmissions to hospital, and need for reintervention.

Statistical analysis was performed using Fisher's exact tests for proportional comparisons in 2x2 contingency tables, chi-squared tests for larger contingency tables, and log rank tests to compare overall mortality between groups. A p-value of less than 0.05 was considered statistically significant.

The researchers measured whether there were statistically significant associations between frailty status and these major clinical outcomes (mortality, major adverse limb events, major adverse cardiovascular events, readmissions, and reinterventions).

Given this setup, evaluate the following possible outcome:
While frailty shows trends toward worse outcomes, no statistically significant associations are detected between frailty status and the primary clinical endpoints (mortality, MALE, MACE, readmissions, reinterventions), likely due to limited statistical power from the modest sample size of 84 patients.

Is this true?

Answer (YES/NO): YES